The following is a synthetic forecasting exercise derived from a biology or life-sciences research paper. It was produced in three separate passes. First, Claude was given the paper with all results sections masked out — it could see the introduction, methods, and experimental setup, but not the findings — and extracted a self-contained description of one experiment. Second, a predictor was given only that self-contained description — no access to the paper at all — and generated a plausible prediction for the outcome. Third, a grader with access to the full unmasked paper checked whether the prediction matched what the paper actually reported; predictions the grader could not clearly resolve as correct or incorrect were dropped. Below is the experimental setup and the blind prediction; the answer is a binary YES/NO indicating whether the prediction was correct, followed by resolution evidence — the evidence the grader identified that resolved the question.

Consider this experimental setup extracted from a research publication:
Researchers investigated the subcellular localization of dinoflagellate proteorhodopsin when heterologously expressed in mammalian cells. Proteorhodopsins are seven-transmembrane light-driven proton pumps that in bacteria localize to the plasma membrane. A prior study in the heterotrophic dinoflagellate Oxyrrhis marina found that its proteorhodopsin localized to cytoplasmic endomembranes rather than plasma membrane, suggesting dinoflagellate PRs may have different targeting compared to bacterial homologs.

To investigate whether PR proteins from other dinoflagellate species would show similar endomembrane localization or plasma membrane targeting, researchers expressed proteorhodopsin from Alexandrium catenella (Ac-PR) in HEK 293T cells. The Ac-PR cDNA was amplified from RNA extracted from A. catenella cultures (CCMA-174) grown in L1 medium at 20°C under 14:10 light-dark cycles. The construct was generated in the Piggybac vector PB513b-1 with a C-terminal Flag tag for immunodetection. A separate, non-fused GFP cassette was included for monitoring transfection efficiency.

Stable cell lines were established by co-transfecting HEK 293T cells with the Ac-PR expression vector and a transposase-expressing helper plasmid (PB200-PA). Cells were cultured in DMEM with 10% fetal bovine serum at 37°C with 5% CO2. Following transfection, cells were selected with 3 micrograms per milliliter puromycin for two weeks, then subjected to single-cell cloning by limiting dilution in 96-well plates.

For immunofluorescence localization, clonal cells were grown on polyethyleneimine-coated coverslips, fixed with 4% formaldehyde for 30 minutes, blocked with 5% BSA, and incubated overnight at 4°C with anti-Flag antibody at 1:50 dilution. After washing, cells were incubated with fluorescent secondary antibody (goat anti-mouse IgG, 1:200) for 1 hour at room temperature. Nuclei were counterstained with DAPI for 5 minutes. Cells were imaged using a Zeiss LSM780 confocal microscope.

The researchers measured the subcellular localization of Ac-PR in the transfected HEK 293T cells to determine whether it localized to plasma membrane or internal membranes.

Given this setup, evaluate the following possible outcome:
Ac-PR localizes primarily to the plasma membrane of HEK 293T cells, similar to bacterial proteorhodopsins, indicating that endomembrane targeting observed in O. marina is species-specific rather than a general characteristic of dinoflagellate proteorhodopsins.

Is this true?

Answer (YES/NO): YES